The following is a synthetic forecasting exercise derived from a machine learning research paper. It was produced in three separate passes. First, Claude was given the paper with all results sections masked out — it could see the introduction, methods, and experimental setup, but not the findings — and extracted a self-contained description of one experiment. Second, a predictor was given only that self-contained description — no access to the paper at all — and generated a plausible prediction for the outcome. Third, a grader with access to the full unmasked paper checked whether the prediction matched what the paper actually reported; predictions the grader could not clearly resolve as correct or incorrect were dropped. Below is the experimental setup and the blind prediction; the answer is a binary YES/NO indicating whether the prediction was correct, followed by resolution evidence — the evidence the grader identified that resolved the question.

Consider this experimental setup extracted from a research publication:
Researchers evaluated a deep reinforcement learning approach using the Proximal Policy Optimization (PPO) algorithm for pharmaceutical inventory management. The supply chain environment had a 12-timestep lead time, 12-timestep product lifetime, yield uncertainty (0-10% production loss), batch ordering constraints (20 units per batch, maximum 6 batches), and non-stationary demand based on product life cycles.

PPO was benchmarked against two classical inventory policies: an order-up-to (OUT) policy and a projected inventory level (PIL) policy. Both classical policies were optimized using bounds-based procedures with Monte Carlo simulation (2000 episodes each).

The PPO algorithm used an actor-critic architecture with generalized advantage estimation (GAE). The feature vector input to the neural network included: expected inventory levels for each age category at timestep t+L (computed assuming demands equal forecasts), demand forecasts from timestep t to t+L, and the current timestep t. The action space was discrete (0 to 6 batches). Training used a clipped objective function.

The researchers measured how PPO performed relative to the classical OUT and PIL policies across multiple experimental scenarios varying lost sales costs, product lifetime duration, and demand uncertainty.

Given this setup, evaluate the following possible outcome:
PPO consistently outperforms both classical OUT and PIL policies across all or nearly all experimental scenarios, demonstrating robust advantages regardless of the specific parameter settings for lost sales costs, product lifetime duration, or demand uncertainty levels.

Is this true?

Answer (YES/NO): NO